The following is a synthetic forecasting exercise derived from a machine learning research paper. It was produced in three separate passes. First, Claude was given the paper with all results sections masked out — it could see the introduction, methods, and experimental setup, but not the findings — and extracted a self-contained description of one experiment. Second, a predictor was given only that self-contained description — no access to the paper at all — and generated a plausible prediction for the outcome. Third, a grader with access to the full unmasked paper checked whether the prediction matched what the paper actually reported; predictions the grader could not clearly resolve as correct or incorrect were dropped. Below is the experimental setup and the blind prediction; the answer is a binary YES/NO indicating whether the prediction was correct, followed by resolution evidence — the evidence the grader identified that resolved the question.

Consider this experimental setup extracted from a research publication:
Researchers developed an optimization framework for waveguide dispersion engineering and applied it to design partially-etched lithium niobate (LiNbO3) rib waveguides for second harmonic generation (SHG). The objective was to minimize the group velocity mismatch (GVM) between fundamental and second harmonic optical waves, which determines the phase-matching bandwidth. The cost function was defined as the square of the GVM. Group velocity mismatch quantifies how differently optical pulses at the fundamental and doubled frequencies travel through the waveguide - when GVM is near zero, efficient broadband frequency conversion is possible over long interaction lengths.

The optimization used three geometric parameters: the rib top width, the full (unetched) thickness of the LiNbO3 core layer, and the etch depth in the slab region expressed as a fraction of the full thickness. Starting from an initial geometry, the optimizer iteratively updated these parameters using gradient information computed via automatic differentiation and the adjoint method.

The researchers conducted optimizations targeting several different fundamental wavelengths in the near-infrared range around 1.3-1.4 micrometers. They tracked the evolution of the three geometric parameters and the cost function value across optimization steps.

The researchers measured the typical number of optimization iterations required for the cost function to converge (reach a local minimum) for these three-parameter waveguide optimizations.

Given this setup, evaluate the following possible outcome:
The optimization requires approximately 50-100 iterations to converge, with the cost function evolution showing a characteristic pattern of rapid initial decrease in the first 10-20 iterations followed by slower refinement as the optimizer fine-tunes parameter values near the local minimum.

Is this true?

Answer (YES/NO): NO